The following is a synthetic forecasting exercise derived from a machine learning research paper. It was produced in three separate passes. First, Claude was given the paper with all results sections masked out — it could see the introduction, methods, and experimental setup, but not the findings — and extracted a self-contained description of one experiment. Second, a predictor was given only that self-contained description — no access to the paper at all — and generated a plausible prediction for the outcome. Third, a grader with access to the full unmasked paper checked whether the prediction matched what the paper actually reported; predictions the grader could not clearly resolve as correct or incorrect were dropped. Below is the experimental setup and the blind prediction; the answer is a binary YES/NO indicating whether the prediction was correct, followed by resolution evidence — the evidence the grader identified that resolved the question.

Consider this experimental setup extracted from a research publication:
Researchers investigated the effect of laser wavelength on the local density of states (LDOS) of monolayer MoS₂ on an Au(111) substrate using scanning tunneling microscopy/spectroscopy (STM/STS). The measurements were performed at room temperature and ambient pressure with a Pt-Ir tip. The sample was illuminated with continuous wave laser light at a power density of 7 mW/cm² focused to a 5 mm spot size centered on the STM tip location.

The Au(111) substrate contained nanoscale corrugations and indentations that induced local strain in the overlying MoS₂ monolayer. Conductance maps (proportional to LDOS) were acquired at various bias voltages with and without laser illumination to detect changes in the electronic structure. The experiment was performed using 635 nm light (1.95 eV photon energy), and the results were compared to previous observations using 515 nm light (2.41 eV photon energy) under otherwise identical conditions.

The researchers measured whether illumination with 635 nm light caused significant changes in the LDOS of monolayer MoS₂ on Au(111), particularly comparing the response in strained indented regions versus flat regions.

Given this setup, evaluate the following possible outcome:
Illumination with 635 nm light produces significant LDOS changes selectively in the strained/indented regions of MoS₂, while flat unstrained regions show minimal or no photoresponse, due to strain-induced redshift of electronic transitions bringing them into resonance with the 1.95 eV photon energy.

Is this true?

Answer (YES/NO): NO